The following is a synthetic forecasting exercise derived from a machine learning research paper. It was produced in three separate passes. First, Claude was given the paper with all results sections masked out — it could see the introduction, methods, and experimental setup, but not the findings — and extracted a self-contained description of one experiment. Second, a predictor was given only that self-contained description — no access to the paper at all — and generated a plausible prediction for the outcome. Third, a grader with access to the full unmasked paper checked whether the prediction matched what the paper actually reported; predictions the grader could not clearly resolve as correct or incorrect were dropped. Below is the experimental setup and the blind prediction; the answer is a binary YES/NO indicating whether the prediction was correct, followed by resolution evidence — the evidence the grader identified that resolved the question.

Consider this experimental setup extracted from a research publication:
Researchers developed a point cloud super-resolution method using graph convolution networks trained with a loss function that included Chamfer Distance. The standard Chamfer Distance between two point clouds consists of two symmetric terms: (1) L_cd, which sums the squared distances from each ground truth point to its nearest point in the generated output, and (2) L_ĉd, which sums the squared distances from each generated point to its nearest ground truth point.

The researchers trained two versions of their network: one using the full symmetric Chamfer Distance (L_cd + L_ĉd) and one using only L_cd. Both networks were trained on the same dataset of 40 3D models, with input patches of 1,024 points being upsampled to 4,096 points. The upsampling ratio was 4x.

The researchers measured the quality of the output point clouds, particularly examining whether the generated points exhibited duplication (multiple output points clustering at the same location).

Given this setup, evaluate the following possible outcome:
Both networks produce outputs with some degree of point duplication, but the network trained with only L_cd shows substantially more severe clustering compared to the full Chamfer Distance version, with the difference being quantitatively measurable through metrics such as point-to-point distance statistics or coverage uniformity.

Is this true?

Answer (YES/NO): NO